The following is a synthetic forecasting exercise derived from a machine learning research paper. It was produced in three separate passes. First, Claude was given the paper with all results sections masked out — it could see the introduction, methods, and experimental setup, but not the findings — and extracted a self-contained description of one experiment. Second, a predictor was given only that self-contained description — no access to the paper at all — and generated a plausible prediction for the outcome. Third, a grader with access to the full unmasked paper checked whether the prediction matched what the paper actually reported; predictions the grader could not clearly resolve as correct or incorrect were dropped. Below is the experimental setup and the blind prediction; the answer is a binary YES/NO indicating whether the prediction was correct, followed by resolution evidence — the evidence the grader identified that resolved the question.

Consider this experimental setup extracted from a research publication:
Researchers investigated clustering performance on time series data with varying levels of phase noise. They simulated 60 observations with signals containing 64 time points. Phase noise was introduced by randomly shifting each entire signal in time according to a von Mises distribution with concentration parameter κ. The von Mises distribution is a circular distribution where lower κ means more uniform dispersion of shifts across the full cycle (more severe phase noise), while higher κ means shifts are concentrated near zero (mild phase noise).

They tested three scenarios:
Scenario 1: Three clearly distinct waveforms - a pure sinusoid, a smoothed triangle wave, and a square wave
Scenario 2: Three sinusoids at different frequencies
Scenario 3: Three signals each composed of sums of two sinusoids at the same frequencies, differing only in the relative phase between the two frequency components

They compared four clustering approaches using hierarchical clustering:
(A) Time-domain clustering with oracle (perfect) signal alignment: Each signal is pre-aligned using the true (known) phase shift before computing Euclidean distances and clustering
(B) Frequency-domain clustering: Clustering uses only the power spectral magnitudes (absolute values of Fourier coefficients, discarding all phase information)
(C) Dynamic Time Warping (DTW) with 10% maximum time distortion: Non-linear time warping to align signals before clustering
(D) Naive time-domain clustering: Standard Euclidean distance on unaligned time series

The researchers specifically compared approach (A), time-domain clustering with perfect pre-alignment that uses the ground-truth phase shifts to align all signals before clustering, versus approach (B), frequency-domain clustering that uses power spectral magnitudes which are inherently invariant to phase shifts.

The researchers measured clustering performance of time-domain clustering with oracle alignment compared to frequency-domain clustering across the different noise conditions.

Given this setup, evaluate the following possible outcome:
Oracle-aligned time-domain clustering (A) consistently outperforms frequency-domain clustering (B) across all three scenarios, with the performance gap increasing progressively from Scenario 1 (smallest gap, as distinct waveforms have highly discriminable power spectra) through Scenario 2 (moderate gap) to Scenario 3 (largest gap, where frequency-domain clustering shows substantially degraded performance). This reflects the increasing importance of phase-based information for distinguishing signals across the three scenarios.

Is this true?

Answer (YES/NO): NO